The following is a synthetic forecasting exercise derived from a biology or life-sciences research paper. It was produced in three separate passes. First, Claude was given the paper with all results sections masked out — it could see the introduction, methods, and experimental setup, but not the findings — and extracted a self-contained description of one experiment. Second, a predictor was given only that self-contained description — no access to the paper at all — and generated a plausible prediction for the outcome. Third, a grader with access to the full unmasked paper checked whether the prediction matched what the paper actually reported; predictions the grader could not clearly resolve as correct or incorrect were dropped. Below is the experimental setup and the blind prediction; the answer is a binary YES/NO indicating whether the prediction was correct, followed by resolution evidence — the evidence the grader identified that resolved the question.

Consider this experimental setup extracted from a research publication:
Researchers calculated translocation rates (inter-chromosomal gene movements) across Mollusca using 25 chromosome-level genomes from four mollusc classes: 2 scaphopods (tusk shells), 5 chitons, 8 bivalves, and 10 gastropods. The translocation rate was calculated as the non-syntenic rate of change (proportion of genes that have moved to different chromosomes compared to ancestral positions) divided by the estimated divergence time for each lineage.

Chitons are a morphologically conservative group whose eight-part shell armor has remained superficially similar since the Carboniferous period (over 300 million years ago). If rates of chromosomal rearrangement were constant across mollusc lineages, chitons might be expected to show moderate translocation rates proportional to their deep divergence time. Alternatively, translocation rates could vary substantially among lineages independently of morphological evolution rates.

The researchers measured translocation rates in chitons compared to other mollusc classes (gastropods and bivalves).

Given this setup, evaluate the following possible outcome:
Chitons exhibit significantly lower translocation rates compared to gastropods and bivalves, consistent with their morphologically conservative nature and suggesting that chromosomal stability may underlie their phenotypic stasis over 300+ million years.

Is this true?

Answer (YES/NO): NO